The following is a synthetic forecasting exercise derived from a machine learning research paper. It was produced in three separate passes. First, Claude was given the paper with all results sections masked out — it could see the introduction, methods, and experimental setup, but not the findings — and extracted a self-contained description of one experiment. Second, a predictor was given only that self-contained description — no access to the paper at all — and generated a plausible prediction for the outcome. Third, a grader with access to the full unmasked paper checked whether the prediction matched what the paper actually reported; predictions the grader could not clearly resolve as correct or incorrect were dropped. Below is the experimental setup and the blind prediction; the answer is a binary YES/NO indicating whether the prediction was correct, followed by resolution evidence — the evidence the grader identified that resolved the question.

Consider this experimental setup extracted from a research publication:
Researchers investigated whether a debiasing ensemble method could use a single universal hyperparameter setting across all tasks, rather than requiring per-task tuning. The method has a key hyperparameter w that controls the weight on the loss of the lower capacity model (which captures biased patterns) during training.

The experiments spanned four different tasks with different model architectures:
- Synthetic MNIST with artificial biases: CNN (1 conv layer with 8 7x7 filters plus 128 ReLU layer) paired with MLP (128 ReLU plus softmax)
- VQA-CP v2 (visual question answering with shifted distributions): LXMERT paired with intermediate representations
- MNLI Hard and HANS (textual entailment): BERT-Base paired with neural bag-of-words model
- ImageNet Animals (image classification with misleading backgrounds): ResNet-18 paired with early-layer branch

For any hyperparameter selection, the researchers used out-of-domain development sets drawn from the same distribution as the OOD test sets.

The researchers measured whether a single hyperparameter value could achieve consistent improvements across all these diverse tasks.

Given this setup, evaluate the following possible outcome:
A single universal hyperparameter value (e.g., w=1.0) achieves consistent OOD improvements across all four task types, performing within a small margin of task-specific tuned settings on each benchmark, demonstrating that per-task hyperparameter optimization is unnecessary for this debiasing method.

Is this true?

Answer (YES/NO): YES